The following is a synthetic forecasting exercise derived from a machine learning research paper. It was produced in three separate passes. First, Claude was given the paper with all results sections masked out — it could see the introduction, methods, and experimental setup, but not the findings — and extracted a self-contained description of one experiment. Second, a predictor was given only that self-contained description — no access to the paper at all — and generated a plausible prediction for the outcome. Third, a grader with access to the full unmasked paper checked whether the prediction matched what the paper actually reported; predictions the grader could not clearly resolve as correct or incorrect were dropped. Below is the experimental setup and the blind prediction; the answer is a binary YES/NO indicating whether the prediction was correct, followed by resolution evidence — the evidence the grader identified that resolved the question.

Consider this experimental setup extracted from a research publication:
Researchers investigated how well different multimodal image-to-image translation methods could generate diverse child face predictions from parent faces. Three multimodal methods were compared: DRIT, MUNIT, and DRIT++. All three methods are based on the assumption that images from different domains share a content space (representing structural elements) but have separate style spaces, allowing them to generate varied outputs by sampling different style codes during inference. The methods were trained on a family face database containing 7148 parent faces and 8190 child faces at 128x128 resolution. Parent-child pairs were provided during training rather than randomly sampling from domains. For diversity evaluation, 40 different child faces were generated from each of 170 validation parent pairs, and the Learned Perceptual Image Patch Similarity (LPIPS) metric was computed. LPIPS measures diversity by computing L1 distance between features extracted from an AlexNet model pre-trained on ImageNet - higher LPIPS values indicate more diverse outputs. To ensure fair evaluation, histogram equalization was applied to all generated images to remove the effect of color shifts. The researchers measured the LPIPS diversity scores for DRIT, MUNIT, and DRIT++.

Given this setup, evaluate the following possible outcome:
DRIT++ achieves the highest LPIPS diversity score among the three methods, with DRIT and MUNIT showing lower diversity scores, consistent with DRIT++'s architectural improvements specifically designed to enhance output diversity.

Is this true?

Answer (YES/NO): NO